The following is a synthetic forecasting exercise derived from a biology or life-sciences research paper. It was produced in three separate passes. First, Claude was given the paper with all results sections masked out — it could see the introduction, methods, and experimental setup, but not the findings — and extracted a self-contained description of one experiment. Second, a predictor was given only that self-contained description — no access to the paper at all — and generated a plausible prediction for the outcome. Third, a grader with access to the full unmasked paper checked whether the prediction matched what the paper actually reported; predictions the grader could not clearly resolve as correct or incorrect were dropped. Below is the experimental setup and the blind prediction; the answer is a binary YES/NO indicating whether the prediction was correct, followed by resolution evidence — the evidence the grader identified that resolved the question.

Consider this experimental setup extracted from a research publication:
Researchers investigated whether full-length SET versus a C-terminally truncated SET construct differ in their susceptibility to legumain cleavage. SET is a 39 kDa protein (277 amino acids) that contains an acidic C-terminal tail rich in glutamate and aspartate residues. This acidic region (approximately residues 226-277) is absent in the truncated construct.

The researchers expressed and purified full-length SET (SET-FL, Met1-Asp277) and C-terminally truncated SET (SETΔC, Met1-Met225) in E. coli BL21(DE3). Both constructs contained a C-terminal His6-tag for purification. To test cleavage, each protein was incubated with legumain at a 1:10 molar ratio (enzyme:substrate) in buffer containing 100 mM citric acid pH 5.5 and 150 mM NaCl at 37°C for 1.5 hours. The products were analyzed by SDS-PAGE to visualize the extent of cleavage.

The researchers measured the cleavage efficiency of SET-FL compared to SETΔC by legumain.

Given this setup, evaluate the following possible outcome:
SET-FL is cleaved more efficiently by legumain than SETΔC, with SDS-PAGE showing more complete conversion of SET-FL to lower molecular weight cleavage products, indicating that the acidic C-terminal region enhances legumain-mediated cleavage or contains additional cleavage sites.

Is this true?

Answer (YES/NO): NO